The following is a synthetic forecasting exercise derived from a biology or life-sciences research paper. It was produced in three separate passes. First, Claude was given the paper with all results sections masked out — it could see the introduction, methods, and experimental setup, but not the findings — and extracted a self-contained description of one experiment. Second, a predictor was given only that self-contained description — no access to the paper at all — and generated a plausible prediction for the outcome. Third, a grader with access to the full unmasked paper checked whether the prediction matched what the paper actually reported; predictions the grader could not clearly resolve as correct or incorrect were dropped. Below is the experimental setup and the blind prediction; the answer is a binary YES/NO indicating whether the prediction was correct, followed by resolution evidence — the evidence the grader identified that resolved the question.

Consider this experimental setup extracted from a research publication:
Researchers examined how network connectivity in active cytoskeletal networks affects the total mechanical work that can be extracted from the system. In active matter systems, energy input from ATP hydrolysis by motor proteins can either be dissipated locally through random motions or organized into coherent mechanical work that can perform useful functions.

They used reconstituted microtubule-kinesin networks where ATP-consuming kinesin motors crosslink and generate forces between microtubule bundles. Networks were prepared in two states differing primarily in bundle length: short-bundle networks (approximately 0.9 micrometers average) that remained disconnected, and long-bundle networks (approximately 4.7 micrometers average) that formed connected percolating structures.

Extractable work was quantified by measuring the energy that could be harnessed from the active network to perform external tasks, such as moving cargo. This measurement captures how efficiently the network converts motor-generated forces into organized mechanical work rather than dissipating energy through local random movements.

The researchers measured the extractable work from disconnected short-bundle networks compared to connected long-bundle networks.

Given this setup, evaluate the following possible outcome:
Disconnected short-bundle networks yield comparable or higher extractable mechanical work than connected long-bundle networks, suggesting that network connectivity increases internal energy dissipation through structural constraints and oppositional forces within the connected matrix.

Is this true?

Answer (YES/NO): NO